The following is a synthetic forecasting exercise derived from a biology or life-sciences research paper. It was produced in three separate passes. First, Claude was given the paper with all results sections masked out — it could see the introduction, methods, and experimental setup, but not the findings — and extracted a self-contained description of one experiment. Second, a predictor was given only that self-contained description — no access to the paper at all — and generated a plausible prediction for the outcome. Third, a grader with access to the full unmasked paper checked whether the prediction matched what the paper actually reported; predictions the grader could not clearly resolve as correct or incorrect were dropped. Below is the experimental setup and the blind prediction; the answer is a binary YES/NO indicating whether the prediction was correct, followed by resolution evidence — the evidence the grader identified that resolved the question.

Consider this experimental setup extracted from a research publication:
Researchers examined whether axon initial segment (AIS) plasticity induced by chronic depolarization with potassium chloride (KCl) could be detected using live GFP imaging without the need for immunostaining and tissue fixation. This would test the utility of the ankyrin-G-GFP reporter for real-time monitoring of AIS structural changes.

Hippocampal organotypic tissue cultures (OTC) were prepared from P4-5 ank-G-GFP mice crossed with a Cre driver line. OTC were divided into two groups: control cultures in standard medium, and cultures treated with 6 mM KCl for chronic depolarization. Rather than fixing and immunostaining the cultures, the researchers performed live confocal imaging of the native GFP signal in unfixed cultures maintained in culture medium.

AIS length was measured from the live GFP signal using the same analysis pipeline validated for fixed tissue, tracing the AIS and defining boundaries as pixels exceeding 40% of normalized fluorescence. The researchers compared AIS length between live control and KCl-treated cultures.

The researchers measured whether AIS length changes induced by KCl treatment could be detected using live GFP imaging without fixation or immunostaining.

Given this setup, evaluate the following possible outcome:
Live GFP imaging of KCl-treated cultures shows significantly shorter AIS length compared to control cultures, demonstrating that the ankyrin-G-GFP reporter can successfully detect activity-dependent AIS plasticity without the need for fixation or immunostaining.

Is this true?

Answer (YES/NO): NO